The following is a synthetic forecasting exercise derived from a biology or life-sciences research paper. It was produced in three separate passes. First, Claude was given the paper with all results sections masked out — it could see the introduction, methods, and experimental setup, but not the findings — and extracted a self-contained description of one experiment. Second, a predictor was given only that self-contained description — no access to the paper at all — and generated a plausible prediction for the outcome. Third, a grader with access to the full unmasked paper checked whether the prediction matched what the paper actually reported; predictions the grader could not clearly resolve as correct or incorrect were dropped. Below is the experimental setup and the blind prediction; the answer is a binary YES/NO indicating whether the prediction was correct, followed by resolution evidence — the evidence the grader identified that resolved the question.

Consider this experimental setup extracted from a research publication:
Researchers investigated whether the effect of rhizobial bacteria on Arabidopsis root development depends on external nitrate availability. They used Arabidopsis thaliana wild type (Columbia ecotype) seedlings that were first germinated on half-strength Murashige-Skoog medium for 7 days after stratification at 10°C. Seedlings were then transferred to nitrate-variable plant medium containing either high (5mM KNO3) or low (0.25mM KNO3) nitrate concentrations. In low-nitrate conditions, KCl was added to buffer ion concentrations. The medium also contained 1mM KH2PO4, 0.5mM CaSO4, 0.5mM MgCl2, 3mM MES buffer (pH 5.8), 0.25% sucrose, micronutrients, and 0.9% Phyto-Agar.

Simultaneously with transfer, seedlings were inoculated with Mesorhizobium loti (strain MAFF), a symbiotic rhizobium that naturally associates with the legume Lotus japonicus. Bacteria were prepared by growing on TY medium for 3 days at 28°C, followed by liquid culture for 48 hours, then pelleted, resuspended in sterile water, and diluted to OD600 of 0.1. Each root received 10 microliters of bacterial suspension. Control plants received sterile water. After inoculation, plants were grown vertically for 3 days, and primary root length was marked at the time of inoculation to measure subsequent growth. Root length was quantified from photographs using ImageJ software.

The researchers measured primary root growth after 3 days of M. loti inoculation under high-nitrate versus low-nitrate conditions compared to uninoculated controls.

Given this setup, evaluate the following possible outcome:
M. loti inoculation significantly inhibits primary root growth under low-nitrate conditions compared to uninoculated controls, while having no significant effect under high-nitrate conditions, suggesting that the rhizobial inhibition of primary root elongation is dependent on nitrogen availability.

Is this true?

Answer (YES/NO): NO